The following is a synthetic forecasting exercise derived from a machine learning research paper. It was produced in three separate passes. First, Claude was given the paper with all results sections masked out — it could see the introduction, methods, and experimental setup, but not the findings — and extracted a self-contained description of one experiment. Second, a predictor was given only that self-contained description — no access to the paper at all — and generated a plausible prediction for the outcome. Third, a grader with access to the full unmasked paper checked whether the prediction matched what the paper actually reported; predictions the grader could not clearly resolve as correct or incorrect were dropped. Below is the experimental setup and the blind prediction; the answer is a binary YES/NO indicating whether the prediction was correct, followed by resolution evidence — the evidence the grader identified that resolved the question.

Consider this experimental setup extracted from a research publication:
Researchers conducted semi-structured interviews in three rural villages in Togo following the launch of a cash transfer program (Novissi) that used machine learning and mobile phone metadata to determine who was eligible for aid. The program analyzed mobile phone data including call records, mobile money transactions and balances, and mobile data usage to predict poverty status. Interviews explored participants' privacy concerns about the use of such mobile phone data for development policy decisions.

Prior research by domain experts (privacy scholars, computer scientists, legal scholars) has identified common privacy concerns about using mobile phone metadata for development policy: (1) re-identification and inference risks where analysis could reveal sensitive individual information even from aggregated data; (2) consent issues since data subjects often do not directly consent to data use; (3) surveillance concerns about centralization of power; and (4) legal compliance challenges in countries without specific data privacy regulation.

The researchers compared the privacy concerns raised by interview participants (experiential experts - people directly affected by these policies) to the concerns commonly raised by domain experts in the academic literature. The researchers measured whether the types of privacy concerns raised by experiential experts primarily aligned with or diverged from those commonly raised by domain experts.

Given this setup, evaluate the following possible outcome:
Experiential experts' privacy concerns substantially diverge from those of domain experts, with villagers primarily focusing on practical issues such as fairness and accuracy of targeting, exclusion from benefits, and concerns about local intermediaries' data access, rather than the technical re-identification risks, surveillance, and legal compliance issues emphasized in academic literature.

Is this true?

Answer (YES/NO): NO